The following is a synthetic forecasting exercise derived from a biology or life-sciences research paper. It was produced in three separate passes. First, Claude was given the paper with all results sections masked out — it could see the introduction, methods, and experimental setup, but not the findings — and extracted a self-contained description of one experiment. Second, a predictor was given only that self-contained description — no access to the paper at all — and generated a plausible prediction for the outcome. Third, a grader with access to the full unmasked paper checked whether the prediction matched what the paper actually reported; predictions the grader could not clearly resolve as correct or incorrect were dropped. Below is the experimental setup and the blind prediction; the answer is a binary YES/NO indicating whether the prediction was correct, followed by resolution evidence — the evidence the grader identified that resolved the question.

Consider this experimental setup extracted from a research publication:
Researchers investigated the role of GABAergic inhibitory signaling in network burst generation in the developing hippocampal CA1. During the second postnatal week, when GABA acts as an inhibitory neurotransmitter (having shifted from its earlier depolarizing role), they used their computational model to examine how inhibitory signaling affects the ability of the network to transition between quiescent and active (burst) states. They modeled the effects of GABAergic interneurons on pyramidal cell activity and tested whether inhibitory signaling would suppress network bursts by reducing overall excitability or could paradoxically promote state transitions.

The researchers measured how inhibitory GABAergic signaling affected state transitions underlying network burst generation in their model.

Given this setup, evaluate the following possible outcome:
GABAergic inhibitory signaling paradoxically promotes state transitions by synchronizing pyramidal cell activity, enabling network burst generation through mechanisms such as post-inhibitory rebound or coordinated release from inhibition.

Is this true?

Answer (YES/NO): NO